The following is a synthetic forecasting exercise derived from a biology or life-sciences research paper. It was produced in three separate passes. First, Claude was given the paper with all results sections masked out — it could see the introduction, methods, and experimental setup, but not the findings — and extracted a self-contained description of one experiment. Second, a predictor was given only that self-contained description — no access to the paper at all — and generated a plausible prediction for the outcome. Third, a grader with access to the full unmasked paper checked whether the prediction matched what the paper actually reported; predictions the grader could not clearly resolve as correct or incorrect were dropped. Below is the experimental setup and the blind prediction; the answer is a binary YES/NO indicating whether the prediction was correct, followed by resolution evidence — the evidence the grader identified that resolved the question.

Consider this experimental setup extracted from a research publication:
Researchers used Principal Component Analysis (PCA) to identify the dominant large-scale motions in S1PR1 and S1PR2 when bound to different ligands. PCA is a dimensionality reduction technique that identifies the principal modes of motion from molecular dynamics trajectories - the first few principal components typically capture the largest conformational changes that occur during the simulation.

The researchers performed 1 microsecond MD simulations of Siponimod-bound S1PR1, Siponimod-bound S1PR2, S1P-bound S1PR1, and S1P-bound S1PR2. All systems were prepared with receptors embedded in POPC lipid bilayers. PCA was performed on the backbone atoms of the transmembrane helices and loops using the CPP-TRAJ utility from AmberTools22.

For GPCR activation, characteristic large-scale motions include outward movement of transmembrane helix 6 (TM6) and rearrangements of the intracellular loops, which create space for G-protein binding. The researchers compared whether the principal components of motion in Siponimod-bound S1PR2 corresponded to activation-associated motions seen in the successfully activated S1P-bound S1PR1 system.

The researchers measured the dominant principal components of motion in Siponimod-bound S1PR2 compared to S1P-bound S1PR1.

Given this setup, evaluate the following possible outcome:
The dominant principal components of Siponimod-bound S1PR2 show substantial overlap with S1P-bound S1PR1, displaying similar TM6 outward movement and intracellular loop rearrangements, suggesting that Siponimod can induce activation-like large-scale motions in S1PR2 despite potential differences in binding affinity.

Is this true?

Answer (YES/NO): NO